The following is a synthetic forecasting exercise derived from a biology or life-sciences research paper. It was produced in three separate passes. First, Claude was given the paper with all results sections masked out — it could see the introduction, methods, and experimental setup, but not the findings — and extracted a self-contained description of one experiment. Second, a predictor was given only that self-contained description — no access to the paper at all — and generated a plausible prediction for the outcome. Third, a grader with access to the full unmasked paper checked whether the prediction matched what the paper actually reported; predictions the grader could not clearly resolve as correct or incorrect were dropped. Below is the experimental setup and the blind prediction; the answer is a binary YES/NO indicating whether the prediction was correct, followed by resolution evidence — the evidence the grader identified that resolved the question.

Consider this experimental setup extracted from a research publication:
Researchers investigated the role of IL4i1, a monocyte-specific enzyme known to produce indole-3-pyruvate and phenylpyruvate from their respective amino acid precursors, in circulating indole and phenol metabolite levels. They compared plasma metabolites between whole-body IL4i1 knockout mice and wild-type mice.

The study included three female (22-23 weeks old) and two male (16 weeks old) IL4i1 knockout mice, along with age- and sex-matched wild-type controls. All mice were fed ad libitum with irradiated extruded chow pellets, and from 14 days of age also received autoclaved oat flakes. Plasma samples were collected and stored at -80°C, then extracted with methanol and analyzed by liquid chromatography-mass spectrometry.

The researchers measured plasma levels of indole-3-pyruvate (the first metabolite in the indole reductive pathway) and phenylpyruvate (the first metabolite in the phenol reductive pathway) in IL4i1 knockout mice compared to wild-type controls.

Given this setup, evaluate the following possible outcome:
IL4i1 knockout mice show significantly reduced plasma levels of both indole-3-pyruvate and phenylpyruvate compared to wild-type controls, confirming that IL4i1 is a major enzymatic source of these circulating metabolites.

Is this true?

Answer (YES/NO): NO